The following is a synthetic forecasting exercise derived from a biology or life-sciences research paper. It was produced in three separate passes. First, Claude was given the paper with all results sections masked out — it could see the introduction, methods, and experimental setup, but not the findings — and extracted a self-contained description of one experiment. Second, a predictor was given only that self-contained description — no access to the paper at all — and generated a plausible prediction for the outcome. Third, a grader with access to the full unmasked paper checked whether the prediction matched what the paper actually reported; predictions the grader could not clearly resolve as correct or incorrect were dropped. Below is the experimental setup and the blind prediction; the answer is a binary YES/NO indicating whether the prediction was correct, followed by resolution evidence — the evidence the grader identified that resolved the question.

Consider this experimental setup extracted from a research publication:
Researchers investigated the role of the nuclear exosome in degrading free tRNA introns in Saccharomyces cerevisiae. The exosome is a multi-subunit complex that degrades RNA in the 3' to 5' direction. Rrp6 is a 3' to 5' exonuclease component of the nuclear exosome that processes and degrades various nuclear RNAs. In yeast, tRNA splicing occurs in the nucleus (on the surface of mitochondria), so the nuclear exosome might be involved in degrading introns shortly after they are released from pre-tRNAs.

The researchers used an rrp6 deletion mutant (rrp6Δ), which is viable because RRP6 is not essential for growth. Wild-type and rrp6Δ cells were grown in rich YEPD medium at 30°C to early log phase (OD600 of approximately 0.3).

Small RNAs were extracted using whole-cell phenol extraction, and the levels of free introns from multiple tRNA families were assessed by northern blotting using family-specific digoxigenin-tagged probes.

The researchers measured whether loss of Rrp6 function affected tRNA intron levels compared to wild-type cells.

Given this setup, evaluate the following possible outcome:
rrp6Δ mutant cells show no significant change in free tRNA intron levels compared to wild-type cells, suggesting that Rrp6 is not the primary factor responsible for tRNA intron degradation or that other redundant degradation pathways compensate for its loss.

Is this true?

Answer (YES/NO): YES